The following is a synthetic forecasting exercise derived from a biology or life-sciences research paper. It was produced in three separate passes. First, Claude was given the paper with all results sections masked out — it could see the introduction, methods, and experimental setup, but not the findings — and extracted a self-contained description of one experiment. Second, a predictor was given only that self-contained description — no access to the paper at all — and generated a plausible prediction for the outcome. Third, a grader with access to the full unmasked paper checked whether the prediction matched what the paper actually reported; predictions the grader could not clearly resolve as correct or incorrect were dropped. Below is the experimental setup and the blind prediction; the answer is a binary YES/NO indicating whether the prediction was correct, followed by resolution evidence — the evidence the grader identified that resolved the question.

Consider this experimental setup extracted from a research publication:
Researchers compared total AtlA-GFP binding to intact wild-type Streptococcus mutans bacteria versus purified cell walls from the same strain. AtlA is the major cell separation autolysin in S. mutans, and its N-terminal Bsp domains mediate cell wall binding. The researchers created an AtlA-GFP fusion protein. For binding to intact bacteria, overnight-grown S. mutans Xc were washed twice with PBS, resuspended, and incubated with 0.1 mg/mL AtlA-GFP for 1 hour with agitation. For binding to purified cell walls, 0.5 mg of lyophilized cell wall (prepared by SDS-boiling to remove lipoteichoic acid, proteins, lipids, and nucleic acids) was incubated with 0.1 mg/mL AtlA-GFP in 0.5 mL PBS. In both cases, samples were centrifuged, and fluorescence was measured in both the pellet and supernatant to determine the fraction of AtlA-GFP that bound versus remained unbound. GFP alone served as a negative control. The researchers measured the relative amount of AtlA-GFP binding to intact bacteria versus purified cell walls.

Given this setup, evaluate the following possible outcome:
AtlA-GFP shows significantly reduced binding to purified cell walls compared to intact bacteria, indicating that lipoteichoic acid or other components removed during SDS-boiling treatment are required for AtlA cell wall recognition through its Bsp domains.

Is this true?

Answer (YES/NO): NO